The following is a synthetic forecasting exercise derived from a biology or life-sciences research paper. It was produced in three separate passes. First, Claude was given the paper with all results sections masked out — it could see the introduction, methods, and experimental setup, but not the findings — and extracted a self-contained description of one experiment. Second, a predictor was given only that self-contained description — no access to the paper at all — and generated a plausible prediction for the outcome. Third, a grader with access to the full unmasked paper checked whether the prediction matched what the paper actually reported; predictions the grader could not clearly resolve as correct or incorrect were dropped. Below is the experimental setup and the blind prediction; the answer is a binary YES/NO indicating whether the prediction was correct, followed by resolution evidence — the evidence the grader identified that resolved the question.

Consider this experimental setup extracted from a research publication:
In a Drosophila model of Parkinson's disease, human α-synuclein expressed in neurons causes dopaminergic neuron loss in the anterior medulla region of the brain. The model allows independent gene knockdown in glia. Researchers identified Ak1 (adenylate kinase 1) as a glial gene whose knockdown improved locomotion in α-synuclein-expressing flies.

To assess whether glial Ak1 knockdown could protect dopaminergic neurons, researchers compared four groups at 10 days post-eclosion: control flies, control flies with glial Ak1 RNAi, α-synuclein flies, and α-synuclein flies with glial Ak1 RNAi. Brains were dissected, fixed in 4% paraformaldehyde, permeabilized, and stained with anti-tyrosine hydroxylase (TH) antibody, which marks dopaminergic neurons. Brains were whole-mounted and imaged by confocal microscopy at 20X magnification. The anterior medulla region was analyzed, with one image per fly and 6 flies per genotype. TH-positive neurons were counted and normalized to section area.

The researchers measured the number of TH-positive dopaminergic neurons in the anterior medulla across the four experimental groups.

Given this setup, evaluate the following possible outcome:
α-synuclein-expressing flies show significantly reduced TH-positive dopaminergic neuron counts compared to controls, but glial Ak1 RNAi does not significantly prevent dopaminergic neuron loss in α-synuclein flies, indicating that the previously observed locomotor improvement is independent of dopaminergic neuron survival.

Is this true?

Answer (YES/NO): NO